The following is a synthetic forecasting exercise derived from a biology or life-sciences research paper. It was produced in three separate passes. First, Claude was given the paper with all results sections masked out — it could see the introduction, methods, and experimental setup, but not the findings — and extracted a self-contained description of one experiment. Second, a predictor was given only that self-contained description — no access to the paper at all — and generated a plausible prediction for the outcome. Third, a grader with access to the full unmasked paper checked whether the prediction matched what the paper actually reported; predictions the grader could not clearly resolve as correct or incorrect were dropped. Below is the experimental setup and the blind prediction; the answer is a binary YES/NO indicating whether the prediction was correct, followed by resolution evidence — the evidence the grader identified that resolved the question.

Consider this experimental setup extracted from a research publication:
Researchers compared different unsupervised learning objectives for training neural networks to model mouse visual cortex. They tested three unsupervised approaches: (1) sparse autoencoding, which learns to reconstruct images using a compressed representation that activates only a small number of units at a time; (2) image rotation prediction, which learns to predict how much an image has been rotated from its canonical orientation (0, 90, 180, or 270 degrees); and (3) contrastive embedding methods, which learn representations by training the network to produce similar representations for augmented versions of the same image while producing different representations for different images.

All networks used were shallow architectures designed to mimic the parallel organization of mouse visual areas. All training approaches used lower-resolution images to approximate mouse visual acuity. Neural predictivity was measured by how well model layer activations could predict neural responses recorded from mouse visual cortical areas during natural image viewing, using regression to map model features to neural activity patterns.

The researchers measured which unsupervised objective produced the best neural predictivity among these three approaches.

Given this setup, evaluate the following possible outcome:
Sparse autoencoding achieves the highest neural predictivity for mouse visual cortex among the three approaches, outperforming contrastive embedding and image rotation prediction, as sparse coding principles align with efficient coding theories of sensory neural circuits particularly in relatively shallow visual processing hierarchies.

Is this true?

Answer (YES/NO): NO